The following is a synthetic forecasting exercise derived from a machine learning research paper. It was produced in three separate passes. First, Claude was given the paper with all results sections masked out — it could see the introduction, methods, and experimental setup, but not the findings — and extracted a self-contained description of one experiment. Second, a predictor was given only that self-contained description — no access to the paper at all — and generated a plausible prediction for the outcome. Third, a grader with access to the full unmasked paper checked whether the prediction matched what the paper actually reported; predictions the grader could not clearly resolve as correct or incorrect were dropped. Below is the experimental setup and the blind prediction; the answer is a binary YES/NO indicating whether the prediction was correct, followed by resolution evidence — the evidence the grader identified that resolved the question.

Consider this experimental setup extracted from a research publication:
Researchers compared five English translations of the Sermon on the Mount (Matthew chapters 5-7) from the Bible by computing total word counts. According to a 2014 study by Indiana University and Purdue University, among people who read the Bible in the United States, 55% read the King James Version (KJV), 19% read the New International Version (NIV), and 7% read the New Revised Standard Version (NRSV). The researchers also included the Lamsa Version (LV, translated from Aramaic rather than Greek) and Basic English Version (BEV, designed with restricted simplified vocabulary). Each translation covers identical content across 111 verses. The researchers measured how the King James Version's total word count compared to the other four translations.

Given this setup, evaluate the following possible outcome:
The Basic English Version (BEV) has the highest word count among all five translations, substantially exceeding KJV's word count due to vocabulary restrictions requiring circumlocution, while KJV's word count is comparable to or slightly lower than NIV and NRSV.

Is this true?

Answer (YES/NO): NO